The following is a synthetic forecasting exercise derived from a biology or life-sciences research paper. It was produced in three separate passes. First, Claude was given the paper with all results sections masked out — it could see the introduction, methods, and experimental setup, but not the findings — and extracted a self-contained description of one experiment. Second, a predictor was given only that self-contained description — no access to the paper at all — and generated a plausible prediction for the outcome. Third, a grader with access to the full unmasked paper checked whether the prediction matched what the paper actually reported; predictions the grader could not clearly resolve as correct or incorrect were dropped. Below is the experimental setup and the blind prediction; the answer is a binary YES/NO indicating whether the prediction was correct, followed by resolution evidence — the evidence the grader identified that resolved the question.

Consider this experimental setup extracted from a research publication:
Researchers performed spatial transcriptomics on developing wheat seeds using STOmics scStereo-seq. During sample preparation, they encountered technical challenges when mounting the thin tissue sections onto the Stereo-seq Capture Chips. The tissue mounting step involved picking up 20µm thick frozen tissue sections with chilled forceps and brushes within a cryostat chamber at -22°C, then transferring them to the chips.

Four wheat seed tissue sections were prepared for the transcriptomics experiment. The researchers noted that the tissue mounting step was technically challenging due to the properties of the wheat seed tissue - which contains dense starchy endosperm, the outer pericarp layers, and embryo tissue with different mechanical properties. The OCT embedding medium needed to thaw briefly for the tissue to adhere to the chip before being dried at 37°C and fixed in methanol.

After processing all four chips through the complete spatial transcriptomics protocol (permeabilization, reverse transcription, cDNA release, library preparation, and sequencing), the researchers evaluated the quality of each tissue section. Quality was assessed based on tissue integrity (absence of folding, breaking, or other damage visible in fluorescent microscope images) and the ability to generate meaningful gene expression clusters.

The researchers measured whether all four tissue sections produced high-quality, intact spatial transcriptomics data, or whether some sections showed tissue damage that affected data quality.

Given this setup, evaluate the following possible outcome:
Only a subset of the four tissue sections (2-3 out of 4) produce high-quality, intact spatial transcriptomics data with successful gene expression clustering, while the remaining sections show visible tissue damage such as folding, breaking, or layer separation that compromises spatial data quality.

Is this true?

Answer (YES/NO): NO